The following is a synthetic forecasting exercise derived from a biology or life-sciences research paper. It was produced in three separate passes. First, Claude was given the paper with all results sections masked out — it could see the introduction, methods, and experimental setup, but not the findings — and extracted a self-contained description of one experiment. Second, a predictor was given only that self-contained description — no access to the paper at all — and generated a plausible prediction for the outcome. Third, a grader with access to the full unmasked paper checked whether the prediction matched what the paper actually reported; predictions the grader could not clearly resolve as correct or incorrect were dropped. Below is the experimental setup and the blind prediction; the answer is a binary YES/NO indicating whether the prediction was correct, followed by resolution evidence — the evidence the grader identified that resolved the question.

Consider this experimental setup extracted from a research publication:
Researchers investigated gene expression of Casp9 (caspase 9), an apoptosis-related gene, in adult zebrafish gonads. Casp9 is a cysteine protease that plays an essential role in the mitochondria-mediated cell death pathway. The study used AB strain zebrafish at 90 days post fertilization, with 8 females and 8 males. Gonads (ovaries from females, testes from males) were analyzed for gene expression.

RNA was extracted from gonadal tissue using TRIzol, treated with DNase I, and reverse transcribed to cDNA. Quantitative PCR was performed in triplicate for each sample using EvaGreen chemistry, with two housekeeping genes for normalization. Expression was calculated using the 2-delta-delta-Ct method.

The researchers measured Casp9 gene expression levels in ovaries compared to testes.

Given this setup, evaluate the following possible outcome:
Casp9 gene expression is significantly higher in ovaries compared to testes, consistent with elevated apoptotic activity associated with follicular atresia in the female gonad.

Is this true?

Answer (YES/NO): NO